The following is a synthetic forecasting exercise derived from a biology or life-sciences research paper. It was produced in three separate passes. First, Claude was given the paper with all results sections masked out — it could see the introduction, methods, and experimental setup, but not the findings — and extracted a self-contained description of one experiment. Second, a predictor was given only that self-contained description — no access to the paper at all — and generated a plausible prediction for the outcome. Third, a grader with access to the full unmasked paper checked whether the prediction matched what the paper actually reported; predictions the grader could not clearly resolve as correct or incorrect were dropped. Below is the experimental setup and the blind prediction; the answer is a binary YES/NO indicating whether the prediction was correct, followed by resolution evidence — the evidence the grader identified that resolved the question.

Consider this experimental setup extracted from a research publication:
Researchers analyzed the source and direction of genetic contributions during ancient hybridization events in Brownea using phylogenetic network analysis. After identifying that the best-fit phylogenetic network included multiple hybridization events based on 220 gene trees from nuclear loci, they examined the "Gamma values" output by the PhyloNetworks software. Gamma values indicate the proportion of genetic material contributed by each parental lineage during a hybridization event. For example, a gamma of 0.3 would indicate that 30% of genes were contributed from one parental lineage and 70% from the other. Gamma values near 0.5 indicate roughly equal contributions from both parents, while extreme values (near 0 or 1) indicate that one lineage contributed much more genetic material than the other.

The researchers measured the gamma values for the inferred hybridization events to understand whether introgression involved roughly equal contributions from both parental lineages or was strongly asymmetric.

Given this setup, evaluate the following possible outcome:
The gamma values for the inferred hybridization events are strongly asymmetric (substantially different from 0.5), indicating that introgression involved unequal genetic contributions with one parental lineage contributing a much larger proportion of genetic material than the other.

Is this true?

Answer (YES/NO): NO